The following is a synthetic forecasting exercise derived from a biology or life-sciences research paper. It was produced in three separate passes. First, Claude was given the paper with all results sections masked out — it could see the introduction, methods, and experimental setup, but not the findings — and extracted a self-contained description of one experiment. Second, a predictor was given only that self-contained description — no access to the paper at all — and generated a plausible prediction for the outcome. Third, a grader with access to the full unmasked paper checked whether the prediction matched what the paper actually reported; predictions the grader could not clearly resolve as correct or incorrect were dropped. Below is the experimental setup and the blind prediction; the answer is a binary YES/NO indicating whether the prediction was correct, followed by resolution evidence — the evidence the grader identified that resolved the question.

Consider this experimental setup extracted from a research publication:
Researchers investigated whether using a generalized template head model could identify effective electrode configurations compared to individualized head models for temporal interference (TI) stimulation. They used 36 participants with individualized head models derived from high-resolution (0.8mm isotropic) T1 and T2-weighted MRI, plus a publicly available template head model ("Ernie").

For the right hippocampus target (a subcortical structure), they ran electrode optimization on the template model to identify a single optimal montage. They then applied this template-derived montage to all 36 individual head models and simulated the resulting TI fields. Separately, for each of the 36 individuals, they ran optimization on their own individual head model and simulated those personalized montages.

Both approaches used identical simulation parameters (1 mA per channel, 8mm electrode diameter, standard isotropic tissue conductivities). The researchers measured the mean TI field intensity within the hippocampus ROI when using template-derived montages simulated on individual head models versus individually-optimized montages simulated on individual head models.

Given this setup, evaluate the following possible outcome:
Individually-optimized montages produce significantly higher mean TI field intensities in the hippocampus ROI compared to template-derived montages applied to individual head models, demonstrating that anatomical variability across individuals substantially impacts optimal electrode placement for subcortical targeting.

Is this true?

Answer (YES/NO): NO